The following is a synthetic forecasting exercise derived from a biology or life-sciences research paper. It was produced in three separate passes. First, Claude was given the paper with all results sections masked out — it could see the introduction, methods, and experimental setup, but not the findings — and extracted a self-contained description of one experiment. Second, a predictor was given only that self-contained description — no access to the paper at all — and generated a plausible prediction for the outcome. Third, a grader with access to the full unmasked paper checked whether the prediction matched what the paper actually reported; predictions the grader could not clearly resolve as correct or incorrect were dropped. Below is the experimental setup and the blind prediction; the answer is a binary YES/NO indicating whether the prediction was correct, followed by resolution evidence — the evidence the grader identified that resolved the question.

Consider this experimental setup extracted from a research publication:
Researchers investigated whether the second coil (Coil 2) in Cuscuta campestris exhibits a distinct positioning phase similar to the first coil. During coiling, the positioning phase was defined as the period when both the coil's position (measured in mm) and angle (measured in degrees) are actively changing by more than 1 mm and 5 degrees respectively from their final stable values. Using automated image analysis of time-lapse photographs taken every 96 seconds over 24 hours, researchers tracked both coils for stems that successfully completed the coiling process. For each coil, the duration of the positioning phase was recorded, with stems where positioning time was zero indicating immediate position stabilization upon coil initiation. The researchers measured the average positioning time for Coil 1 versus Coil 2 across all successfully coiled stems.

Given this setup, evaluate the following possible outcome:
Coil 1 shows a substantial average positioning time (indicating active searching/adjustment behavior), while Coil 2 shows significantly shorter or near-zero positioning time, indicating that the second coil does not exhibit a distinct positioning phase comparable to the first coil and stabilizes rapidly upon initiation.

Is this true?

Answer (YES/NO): YES